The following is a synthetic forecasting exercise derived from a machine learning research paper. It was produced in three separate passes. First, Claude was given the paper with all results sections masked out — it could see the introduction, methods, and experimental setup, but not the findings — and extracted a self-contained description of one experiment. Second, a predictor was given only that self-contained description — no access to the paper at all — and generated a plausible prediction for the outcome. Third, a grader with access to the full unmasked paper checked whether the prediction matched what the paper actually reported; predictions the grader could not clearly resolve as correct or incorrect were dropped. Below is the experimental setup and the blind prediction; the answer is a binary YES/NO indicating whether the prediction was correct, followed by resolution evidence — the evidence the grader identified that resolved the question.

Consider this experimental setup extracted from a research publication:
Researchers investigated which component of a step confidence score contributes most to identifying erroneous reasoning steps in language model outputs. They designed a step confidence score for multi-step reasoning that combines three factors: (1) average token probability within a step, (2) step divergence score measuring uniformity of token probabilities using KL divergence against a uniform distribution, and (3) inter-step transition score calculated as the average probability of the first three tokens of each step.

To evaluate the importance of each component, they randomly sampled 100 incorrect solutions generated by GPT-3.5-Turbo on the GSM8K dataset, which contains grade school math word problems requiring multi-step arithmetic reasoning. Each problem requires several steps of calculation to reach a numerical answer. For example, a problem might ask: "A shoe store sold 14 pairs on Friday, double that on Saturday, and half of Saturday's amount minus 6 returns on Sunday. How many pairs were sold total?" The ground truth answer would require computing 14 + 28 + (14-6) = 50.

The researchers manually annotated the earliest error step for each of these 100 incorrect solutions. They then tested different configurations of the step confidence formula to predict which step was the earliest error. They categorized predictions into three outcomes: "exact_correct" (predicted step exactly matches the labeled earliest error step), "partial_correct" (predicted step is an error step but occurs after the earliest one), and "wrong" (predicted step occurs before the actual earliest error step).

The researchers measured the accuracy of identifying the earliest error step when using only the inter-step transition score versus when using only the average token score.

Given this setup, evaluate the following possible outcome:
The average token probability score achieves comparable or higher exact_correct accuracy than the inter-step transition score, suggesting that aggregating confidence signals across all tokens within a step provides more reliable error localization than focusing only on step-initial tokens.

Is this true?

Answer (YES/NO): NO